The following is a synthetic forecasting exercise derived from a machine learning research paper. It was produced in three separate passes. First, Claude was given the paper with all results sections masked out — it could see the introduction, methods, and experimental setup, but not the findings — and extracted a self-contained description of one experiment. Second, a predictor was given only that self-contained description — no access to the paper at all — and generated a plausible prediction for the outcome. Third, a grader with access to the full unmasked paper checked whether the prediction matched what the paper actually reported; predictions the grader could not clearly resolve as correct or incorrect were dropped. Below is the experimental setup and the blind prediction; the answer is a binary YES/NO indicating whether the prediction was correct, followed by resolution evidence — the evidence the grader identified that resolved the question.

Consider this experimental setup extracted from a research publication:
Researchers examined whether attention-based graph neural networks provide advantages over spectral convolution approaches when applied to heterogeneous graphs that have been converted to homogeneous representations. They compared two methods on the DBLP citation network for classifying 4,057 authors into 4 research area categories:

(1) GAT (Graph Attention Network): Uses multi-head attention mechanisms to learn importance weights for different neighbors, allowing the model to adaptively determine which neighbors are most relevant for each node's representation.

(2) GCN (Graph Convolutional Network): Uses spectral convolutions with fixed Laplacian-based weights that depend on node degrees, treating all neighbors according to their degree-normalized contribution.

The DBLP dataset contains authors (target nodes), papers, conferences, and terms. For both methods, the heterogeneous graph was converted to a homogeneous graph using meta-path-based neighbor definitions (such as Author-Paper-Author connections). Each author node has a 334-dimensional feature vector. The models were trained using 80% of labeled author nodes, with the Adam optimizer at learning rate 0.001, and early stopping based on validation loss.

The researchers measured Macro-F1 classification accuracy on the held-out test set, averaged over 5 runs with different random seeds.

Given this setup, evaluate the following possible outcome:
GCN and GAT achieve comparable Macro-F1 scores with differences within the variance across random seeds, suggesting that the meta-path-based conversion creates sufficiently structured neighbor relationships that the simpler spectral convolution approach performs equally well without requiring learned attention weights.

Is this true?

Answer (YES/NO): NO